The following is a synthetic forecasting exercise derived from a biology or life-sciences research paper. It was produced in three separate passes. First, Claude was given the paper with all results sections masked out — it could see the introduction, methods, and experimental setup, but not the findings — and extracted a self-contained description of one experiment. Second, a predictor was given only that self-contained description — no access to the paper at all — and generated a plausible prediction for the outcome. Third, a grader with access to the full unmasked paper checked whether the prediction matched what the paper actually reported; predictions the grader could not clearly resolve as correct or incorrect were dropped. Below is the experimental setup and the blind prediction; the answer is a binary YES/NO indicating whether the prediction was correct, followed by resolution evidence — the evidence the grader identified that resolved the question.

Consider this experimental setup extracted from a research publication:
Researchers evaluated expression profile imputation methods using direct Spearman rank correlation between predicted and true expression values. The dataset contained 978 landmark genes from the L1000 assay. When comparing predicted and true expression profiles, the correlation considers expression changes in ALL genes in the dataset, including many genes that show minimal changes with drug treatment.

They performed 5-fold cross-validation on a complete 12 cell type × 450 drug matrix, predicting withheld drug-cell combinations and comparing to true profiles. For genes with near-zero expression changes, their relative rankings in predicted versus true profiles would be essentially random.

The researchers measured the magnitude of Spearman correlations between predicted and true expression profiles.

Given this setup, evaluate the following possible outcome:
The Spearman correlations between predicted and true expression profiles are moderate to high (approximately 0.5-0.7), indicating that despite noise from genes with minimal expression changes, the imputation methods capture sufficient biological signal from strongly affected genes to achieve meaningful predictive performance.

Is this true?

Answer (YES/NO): NO